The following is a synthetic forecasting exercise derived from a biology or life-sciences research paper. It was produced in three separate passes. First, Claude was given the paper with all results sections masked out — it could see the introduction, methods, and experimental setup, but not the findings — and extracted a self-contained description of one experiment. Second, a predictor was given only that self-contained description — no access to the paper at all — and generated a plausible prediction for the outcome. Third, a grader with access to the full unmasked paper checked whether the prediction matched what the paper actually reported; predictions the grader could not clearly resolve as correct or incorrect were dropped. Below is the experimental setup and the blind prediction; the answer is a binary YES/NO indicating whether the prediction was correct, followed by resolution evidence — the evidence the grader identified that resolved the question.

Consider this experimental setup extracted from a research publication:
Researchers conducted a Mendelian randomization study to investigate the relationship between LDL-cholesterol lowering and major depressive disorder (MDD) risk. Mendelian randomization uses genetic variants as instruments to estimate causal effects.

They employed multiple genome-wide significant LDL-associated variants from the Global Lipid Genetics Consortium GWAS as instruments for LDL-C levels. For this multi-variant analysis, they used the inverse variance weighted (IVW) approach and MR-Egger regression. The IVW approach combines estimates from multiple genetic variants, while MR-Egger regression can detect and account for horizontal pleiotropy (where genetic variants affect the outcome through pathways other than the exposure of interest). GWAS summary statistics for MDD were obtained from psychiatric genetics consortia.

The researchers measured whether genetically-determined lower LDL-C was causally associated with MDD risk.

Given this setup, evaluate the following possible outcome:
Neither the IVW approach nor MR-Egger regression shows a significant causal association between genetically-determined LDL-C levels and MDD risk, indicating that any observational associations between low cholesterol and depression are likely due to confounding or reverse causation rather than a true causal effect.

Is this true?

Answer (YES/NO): NO